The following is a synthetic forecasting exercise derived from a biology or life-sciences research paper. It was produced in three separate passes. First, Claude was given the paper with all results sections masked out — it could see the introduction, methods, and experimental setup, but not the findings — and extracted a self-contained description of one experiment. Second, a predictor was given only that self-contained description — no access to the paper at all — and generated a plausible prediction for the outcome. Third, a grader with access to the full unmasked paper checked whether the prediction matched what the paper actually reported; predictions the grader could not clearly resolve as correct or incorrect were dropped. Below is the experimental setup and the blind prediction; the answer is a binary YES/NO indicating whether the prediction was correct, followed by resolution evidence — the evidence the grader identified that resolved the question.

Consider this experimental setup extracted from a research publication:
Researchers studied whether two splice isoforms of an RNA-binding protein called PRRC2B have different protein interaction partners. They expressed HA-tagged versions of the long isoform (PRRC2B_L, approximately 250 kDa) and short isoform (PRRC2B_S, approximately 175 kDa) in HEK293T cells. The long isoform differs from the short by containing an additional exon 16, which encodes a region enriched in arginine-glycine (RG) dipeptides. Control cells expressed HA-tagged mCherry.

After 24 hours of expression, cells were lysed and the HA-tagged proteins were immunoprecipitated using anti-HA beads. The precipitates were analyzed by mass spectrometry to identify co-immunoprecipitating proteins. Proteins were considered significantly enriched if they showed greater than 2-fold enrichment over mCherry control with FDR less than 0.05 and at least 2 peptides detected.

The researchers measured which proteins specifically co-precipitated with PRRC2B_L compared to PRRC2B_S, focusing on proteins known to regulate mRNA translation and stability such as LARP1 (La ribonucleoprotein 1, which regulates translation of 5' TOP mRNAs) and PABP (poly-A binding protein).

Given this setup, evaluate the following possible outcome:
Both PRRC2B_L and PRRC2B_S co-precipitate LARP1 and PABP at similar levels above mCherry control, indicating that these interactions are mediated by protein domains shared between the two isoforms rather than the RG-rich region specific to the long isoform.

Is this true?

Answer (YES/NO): NO